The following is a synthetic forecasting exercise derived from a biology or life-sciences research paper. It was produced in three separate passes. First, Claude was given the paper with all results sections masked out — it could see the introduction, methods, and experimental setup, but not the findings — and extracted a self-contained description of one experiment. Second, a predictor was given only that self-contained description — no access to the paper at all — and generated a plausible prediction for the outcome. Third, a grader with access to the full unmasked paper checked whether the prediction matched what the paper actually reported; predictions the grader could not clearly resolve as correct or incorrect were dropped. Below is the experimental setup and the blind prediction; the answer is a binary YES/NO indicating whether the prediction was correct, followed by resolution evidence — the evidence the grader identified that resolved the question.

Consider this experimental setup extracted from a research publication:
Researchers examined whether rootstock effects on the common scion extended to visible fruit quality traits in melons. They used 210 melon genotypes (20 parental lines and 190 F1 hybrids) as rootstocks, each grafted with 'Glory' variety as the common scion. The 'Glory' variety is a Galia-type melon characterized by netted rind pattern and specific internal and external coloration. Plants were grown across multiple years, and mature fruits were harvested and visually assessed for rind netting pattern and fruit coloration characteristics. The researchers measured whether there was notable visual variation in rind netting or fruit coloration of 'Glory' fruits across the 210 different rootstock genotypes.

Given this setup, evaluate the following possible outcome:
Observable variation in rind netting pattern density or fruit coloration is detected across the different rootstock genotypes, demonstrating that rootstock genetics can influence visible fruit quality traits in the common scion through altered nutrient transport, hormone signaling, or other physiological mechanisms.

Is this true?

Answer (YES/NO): NO